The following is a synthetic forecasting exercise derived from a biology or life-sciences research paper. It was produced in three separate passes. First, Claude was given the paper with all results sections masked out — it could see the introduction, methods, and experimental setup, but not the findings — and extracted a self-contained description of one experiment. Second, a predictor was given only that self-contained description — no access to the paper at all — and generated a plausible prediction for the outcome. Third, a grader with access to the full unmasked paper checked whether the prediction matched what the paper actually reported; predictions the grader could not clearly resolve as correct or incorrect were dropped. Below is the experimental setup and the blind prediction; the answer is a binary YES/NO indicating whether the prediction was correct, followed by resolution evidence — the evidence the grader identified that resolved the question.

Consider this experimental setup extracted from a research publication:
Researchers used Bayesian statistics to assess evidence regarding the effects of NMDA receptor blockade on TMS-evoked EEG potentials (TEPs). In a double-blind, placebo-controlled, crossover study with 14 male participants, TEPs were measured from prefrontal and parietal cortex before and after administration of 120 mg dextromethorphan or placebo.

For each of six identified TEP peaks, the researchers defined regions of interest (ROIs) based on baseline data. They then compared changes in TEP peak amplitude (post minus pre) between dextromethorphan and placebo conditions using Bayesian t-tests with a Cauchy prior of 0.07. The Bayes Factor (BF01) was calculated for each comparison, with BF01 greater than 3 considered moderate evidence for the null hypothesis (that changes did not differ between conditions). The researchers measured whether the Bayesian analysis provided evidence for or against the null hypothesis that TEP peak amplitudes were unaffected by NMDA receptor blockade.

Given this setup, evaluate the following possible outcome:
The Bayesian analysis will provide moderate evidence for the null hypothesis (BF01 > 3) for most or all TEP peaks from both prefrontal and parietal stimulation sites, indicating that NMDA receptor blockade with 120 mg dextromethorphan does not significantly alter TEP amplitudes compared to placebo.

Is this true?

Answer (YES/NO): YES